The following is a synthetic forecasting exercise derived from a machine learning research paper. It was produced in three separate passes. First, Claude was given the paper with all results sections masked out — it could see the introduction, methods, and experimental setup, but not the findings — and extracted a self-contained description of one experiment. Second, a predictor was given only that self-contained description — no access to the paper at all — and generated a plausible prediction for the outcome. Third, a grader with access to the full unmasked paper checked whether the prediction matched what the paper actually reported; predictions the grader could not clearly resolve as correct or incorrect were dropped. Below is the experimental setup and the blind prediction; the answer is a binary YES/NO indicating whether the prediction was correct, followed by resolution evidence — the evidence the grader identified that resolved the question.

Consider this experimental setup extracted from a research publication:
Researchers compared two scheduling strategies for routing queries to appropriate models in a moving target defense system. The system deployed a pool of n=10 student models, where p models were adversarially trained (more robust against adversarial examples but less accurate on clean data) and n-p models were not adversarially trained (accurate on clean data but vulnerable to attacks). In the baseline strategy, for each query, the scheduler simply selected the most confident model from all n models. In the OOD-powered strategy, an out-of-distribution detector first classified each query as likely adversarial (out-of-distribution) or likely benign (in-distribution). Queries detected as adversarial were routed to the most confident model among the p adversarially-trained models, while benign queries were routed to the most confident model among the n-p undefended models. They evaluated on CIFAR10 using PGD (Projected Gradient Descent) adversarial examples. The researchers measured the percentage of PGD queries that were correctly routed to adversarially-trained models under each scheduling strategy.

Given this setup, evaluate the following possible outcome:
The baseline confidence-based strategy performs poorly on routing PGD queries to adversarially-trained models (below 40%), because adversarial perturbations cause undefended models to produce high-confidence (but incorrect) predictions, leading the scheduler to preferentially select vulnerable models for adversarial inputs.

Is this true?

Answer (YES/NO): YES